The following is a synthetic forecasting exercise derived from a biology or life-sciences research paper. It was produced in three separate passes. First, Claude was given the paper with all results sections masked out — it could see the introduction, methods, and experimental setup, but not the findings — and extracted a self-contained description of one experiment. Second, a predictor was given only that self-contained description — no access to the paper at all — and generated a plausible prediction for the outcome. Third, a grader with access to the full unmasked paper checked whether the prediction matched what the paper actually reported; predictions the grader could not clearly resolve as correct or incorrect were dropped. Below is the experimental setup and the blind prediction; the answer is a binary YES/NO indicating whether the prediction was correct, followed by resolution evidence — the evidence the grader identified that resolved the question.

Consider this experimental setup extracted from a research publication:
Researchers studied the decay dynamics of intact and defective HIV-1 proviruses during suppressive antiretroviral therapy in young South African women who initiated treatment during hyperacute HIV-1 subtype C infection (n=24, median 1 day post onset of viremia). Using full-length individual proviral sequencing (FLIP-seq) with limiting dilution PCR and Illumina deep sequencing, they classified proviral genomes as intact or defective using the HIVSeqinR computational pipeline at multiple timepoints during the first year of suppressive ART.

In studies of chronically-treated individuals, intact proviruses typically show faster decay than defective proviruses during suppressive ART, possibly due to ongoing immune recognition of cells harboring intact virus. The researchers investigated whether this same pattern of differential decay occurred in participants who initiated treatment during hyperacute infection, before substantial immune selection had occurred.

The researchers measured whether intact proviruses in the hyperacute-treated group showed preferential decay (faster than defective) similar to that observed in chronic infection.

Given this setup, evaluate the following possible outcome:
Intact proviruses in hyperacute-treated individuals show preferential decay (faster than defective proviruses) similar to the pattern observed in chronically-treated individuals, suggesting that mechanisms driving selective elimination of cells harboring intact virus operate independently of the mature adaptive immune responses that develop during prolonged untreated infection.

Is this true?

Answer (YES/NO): YES